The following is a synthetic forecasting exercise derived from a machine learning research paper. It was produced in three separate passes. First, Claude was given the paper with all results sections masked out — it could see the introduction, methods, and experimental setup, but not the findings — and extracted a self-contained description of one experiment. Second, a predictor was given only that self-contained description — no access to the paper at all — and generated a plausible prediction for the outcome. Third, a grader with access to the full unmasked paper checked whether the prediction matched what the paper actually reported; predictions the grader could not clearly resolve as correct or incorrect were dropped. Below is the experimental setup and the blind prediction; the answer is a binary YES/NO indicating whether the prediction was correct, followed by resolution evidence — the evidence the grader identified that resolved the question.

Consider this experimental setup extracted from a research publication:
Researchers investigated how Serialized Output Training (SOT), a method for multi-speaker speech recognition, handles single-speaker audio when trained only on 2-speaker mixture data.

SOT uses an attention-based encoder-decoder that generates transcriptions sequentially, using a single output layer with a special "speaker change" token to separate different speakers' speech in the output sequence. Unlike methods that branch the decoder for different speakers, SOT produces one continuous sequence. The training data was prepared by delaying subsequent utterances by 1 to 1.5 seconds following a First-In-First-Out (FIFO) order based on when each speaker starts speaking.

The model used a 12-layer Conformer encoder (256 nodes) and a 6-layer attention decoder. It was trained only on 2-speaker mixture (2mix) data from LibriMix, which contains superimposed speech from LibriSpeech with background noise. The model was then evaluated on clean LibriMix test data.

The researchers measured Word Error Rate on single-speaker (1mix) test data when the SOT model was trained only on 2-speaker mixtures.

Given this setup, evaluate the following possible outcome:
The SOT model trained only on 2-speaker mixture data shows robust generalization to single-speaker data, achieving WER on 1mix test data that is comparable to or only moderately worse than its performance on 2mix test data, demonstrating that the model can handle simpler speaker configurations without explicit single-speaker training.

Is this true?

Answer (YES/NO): NO